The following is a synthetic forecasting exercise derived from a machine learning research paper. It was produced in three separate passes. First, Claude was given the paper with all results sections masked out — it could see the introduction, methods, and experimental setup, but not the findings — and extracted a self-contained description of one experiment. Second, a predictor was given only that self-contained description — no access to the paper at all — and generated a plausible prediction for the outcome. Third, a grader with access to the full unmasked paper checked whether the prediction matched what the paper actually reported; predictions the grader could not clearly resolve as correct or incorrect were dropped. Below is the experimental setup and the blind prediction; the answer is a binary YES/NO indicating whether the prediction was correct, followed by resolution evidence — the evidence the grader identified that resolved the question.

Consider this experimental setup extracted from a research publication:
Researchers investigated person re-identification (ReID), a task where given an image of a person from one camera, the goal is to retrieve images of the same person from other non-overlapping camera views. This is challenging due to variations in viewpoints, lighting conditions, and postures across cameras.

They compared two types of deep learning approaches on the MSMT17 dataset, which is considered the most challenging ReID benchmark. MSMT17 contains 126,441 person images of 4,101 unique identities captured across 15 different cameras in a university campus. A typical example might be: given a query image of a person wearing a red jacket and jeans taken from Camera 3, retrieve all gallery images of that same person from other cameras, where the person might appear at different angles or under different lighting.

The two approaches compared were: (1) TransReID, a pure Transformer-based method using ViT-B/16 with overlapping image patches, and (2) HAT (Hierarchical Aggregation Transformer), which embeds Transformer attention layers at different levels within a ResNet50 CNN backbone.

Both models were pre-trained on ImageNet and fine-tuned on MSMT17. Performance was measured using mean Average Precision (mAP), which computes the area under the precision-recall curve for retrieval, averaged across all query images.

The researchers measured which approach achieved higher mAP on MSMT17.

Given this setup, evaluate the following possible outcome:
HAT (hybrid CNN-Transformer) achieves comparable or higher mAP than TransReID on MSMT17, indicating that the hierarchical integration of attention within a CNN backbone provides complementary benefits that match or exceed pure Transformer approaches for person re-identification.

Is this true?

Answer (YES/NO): NO